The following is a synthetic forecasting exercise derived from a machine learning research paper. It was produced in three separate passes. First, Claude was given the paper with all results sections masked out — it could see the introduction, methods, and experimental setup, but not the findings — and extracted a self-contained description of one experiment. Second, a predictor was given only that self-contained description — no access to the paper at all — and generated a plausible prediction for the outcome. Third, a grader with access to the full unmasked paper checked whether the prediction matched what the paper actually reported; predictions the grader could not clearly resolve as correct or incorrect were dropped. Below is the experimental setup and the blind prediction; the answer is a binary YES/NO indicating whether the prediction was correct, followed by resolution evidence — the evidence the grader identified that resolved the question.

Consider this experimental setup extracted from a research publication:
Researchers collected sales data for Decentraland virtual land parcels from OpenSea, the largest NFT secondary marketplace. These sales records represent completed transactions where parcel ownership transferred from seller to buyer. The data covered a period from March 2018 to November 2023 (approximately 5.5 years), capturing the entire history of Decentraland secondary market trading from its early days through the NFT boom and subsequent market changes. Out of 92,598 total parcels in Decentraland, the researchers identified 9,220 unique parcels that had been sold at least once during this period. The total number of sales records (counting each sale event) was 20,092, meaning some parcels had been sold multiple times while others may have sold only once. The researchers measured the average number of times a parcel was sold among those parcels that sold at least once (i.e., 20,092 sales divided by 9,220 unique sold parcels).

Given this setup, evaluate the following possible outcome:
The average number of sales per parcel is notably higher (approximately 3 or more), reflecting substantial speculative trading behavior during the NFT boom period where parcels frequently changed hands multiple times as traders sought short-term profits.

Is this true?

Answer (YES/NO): NO